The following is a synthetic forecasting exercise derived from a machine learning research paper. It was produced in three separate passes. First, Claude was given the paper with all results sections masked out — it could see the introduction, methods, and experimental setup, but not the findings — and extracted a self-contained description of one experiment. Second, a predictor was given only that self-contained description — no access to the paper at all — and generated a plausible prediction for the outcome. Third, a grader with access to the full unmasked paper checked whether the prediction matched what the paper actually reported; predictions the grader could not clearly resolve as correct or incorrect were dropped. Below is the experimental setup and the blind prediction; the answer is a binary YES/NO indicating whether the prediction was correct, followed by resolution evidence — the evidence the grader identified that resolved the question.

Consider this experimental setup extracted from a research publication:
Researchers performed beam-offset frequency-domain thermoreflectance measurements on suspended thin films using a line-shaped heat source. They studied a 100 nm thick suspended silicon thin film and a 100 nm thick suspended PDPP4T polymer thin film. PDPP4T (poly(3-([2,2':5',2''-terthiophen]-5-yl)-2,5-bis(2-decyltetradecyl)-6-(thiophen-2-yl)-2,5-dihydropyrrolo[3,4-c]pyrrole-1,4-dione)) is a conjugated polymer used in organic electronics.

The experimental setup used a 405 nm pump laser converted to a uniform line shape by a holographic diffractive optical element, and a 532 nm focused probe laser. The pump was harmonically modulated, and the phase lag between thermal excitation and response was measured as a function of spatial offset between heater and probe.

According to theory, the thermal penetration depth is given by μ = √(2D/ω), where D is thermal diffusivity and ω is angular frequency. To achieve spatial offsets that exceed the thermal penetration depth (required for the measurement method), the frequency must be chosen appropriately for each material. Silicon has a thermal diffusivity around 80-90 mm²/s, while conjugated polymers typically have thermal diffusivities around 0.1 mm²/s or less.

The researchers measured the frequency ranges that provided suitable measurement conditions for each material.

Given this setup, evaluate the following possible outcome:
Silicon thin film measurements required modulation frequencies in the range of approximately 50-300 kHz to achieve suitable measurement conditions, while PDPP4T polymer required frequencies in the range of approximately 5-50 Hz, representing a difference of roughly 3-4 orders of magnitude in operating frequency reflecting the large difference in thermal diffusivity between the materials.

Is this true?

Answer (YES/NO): NO